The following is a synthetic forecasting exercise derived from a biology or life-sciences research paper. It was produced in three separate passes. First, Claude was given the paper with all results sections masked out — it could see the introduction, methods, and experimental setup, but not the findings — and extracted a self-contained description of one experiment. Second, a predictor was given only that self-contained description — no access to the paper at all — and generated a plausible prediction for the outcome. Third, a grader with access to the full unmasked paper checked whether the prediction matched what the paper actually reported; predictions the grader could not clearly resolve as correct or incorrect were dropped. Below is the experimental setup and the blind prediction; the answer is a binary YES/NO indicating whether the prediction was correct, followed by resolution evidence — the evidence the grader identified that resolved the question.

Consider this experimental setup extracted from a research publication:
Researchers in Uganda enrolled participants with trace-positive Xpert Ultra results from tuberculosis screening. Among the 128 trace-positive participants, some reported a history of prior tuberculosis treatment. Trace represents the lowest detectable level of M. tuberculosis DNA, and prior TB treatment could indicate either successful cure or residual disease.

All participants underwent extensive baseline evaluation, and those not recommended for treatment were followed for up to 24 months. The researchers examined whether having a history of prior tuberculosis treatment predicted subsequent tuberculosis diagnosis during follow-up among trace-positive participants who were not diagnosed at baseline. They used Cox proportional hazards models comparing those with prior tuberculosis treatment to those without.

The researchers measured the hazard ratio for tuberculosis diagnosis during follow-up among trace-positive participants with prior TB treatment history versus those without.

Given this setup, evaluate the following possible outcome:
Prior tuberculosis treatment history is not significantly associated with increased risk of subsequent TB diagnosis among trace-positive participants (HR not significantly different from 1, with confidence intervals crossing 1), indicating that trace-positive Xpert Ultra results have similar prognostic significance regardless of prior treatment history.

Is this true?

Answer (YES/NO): YES